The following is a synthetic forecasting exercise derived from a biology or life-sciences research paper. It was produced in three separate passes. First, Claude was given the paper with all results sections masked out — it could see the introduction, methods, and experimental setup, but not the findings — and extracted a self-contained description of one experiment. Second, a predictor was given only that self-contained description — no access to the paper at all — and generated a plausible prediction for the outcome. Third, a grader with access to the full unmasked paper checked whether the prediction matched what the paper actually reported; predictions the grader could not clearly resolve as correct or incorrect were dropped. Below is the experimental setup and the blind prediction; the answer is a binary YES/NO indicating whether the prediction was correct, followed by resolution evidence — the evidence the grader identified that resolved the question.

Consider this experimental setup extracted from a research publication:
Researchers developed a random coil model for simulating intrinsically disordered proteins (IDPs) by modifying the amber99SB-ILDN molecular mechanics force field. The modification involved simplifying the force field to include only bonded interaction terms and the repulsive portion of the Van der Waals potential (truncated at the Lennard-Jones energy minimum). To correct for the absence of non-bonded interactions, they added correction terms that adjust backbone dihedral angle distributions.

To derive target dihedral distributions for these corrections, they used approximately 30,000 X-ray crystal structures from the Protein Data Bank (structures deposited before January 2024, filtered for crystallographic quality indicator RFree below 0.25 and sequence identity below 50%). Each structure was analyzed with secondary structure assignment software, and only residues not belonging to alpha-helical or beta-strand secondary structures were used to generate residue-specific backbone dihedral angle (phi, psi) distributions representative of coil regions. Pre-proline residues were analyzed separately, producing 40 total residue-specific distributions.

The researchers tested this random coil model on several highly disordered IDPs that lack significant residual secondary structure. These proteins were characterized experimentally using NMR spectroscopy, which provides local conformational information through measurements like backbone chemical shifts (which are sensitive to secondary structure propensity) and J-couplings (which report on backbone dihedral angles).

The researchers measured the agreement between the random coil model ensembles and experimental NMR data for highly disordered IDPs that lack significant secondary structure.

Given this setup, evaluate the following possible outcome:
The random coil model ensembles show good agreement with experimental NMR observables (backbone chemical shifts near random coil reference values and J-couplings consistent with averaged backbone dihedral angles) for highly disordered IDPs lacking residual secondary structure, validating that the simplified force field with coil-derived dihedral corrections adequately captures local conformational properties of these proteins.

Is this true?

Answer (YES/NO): YES